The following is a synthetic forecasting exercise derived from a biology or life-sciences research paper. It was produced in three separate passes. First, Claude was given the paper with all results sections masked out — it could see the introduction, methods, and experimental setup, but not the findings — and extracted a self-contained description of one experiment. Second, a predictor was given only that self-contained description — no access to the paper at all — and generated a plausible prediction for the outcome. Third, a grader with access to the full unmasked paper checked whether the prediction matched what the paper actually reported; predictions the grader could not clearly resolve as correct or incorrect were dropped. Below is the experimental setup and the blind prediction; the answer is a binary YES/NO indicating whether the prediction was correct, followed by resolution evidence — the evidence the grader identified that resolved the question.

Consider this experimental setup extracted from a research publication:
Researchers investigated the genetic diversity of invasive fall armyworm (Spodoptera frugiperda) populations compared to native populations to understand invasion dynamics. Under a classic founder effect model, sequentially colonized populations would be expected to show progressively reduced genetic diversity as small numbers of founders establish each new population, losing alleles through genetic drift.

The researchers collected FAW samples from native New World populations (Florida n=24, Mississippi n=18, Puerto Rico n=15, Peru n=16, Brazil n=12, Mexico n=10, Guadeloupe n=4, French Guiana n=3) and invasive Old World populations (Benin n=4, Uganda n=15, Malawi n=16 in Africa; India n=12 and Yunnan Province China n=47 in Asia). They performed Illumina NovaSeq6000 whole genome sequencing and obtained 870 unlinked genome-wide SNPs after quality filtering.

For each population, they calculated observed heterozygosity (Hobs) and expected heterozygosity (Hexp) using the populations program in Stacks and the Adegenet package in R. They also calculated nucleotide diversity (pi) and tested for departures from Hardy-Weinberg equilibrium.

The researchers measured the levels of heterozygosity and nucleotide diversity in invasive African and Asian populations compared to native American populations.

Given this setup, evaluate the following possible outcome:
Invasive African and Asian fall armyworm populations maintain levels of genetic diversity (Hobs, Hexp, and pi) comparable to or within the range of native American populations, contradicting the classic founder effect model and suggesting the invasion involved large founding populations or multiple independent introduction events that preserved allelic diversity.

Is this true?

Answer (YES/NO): YES